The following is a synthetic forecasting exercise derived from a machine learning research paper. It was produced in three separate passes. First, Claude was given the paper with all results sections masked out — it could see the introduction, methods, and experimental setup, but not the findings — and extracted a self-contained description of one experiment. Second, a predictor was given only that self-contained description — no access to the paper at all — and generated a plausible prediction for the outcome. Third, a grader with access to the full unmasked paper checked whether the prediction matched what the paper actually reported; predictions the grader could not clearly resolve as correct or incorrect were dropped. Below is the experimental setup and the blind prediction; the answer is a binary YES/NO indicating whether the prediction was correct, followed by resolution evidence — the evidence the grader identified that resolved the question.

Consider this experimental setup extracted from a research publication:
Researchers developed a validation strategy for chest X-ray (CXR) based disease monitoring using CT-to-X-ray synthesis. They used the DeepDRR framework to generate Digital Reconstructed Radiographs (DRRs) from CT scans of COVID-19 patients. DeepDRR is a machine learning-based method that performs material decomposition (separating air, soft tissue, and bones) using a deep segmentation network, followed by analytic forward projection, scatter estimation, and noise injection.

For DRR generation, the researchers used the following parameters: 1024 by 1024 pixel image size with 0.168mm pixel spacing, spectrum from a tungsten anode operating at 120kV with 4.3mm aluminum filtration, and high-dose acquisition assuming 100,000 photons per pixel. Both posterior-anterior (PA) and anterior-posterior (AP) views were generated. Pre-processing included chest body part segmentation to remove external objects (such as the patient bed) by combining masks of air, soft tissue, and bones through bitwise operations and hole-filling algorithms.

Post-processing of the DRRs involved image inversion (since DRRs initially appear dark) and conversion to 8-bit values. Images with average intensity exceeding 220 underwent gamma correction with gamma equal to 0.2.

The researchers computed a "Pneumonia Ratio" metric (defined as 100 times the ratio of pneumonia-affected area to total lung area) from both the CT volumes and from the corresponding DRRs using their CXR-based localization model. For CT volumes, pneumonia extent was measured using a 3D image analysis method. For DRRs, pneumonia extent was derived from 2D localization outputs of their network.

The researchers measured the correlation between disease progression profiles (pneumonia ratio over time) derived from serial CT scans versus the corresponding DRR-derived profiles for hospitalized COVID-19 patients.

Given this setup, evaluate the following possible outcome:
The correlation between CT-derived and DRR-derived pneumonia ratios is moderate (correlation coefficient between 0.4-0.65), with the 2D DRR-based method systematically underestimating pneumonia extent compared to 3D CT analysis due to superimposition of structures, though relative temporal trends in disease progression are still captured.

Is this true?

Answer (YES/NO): NO